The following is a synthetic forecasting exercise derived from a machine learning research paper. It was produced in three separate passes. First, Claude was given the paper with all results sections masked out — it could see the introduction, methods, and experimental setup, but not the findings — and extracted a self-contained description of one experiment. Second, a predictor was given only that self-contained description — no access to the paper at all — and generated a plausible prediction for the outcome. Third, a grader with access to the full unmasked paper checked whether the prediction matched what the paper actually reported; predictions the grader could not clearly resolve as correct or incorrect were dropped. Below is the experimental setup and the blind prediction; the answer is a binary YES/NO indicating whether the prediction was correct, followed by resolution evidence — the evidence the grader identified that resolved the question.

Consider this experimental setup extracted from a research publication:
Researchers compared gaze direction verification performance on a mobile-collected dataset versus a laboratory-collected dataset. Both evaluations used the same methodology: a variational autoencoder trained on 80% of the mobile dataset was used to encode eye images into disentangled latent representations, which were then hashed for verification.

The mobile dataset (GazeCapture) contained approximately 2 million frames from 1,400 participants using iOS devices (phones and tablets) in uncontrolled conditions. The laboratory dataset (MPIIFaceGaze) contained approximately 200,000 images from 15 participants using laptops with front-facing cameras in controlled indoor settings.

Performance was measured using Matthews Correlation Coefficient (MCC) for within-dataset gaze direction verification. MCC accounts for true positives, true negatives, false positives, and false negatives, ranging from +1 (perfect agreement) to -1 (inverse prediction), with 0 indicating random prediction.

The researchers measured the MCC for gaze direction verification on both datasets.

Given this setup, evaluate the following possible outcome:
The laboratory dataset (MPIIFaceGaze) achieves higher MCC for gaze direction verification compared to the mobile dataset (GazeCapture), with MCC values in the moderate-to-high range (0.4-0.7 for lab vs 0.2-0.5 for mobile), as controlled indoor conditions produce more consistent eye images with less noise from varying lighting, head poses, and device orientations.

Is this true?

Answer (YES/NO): NO